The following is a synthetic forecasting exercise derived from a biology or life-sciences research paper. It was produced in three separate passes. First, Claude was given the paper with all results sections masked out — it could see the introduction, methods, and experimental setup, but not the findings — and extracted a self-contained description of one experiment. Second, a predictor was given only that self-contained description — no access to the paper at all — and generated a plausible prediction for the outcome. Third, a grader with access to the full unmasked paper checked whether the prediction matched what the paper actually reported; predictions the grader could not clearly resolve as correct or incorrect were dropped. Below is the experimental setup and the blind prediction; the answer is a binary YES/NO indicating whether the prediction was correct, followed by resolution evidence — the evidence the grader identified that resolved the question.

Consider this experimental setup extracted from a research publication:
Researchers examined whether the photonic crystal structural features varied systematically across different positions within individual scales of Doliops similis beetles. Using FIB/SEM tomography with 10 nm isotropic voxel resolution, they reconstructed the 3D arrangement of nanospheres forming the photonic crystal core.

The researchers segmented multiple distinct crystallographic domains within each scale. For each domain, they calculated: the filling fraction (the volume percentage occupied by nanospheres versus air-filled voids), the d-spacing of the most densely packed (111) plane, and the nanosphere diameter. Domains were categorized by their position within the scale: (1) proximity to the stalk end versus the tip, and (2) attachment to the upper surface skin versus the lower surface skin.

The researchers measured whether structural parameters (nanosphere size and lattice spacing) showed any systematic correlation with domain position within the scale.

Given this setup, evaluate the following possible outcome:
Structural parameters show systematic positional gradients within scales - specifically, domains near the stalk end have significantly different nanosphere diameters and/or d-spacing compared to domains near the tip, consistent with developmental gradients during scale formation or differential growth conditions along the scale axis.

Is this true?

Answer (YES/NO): YES